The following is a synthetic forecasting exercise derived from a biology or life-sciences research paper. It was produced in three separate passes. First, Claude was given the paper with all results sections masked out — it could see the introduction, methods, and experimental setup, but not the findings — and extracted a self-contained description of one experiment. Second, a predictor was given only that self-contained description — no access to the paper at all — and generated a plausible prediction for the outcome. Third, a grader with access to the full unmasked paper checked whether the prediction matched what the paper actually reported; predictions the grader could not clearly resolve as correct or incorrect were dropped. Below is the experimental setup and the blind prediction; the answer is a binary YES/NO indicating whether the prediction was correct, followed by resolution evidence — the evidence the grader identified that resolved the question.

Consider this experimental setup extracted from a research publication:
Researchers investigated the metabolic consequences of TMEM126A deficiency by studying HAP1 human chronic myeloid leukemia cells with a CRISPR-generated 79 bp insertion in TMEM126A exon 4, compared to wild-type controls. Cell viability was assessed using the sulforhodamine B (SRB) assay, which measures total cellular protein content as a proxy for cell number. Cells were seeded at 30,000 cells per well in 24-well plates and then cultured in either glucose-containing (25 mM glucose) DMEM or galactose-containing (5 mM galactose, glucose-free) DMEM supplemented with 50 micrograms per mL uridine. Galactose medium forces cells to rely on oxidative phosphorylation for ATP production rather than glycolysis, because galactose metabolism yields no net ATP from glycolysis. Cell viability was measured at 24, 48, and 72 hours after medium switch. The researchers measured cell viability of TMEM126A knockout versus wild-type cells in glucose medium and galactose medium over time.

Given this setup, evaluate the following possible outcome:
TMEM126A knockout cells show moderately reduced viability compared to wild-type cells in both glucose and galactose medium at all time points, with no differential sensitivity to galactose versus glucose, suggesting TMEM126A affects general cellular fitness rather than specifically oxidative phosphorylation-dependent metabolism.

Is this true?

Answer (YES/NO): NO